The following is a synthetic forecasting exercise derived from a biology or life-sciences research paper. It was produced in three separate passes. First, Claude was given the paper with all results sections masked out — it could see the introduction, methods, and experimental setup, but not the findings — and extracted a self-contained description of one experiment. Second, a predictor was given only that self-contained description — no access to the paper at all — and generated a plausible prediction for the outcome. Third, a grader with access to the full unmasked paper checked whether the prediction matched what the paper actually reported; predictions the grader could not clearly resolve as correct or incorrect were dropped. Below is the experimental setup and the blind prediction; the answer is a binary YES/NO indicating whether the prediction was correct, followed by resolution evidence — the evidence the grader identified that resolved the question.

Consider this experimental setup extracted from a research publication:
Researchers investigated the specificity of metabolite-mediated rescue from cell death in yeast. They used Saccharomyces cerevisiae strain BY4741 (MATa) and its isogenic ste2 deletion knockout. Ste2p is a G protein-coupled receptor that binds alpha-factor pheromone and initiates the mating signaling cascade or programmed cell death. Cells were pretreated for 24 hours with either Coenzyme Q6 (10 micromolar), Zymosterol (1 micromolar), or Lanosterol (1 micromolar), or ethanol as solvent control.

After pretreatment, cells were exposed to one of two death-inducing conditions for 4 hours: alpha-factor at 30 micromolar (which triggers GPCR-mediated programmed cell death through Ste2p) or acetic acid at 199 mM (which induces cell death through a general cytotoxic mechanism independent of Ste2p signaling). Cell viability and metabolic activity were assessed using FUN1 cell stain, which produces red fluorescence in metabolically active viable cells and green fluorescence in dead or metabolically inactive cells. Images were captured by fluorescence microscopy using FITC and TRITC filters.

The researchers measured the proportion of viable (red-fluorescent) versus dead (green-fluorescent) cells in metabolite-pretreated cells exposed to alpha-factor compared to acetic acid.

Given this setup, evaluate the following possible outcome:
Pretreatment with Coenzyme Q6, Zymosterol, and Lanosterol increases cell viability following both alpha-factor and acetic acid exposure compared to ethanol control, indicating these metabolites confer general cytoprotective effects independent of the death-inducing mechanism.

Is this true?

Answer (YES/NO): NO